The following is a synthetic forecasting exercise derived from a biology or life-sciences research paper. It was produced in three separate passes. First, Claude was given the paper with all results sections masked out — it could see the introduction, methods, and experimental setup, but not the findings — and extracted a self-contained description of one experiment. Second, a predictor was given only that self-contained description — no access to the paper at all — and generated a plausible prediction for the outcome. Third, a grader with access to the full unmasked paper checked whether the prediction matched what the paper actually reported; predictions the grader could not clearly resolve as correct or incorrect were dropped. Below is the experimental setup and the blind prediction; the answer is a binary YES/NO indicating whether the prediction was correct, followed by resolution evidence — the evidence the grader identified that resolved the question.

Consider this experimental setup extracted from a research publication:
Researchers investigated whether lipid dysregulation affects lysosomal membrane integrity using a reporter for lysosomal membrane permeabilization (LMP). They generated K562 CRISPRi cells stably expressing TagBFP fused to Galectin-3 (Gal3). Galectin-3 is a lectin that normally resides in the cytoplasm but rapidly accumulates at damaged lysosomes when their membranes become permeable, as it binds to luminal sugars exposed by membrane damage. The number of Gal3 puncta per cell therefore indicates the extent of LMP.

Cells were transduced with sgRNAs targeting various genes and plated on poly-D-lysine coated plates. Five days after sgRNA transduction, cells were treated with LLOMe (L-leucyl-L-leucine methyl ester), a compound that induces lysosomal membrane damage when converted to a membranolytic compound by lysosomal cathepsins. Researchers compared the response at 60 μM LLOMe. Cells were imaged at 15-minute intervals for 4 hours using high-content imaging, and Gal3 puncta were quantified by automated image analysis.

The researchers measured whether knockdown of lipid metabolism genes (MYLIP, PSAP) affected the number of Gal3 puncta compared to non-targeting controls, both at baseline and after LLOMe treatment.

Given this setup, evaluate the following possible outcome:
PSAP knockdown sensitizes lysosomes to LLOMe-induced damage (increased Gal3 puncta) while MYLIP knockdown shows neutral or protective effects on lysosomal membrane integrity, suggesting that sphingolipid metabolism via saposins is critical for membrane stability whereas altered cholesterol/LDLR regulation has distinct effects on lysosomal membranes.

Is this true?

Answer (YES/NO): NO